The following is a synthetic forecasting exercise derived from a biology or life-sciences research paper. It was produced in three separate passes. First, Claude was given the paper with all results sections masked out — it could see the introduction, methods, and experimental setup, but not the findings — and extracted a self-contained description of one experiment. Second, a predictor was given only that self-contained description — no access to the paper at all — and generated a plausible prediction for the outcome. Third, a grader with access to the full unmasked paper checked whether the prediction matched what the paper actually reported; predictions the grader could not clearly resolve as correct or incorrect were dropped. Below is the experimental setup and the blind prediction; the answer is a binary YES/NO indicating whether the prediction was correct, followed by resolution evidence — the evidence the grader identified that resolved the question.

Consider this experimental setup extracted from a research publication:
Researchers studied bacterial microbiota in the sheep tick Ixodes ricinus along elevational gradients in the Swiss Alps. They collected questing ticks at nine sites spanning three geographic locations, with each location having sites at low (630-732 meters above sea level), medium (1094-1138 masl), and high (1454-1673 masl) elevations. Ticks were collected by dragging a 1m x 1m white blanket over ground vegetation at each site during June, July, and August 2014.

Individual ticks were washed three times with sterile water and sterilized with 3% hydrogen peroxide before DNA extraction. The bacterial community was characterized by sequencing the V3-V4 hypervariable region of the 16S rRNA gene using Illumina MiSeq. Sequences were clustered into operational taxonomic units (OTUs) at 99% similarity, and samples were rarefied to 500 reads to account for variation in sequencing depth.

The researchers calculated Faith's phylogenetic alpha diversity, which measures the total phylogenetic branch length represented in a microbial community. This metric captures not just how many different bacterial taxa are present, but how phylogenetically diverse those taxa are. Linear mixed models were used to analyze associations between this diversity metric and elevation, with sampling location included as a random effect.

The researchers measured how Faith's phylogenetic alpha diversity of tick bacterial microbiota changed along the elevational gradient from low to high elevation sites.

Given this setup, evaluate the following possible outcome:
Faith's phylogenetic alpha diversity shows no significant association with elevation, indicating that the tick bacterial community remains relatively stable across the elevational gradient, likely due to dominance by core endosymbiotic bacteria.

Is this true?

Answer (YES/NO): NO